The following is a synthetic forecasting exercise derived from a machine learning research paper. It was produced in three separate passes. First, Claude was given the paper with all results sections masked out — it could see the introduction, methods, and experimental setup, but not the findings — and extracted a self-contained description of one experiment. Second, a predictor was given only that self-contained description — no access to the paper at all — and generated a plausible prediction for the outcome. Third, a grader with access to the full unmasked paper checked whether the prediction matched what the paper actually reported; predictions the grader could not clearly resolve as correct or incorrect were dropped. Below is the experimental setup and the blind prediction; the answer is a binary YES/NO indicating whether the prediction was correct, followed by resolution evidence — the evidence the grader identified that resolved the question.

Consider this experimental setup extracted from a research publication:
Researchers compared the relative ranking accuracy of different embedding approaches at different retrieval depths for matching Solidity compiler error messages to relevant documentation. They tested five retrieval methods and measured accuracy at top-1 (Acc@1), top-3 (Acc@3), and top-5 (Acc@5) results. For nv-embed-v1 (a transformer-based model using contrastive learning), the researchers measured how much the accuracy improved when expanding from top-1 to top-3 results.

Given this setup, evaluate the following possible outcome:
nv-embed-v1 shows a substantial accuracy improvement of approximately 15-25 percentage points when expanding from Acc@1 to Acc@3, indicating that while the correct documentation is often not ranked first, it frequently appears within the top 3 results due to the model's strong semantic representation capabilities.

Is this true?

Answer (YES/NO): YES